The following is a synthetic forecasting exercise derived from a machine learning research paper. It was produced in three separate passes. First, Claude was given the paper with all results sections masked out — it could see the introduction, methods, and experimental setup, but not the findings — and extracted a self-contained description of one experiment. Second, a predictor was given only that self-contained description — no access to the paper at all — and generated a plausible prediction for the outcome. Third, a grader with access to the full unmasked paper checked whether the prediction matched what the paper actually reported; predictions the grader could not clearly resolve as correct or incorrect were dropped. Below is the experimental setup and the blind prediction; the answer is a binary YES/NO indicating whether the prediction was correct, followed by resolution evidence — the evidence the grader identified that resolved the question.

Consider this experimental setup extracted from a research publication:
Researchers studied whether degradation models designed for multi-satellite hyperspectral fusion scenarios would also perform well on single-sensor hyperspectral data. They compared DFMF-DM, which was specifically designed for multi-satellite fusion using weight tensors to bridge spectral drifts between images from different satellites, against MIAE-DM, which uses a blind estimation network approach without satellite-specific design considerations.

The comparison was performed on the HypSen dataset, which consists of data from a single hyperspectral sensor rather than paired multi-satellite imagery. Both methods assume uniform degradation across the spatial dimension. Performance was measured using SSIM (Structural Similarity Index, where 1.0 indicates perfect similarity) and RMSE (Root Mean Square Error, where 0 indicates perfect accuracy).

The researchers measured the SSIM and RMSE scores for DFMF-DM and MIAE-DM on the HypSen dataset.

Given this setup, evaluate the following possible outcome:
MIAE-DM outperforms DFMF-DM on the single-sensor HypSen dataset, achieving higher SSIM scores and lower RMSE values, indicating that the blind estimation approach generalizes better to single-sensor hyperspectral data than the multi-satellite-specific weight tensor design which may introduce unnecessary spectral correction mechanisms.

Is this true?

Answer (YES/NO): NO